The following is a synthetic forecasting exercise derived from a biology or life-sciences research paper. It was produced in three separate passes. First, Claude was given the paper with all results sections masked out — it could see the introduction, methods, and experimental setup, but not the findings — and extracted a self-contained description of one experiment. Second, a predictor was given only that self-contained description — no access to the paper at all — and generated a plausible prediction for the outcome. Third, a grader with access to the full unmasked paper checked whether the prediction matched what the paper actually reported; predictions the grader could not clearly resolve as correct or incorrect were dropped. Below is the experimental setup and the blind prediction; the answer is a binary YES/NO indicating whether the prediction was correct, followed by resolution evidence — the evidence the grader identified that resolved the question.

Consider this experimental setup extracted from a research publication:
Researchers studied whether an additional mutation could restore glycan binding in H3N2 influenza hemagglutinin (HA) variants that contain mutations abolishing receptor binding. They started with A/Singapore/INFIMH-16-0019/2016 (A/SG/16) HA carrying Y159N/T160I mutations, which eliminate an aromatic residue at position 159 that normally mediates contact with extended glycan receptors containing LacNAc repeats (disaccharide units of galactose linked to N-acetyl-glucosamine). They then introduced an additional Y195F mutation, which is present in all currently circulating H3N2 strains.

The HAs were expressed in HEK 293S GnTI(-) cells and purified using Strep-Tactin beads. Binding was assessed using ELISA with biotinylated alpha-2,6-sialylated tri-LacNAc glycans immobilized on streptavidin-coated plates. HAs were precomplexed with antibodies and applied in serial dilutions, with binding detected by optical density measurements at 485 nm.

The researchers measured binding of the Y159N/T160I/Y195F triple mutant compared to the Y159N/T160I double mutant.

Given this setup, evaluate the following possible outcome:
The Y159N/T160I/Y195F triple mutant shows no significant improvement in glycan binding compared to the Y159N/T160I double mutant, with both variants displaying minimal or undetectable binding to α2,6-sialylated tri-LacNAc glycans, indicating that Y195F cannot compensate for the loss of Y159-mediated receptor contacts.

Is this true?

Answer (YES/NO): NO